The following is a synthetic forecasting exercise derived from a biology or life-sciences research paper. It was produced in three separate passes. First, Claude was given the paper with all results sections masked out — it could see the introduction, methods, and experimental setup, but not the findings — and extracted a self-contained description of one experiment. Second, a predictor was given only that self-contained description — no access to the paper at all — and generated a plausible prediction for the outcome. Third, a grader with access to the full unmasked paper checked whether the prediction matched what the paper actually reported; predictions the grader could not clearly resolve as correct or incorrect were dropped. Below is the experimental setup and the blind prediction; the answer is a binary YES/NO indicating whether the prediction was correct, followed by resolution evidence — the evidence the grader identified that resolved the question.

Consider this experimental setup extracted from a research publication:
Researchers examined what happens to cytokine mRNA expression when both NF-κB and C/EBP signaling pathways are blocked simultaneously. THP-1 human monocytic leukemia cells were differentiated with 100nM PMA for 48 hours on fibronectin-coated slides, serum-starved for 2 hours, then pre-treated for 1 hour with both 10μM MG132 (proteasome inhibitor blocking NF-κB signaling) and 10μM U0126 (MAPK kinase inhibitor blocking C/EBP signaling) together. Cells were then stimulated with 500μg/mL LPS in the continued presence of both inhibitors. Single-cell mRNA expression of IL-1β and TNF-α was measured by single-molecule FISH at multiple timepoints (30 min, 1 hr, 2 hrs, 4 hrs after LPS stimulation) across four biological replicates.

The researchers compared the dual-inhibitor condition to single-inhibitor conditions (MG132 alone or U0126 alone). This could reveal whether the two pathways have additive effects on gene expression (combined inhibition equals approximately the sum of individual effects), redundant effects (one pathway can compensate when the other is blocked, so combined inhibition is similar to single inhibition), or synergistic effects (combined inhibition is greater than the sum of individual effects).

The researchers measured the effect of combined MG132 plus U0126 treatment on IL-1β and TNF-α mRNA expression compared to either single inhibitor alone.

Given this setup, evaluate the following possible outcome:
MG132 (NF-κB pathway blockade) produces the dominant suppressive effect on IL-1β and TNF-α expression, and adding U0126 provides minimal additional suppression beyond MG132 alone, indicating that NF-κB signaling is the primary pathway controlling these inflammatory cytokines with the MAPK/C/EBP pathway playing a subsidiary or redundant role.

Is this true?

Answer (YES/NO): NO